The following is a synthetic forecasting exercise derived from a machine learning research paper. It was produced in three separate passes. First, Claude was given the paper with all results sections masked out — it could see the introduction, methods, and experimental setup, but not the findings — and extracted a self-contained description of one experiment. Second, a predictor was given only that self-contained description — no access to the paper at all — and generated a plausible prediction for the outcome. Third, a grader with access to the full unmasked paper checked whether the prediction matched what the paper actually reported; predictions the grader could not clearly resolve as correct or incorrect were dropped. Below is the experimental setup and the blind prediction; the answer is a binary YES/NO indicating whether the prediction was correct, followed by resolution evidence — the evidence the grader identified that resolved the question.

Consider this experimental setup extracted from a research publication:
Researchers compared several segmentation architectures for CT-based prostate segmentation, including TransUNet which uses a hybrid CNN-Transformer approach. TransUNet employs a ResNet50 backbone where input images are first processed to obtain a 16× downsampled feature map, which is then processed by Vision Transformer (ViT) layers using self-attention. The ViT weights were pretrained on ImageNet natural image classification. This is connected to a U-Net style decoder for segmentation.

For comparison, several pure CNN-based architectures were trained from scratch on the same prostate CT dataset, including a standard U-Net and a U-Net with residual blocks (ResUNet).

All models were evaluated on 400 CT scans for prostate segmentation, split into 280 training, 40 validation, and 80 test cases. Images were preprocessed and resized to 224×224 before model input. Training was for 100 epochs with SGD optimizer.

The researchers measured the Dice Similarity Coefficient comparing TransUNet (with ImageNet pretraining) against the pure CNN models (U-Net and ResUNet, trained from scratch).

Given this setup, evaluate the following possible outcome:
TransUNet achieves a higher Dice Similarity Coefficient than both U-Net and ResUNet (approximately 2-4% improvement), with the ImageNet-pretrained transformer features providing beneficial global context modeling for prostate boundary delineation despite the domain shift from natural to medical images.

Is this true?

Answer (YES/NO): NO